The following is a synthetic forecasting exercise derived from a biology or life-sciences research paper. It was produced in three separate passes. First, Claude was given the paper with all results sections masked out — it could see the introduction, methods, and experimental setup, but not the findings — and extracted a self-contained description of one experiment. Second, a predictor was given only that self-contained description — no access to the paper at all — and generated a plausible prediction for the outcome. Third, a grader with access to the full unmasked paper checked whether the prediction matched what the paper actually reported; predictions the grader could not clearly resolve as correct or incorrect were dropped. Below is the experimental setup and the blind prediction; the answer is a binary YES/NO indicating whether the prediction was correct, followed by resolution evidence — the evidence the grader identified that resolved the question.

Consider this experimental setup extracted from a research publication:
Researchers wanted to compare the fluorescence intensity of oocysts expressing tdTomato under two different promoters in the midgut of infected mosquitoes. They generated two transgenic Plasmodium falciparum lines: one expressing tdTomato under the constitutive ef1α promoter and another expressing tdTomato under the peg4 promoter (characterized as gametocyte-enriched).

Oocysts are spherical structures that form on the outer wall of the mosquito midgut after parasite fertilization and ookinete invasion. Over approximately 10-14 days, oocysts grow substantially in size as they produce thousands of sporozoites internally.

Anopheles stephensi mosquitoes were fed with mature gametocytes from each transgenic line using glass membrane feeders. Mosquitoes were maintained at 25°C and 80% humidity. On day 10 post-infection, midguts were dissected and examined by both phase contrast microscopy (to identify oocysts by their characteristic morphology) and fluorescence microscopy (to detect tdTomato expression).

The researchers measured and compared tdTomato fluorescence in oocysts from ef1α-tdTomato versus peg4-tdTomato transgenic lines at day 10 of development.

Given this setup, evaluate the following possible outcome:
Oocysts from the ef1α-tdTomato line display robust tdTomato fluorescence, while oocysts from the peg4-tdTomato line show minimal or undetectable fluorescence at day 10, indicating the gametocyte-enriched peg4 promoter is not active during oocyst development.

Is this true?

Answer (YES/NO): NO